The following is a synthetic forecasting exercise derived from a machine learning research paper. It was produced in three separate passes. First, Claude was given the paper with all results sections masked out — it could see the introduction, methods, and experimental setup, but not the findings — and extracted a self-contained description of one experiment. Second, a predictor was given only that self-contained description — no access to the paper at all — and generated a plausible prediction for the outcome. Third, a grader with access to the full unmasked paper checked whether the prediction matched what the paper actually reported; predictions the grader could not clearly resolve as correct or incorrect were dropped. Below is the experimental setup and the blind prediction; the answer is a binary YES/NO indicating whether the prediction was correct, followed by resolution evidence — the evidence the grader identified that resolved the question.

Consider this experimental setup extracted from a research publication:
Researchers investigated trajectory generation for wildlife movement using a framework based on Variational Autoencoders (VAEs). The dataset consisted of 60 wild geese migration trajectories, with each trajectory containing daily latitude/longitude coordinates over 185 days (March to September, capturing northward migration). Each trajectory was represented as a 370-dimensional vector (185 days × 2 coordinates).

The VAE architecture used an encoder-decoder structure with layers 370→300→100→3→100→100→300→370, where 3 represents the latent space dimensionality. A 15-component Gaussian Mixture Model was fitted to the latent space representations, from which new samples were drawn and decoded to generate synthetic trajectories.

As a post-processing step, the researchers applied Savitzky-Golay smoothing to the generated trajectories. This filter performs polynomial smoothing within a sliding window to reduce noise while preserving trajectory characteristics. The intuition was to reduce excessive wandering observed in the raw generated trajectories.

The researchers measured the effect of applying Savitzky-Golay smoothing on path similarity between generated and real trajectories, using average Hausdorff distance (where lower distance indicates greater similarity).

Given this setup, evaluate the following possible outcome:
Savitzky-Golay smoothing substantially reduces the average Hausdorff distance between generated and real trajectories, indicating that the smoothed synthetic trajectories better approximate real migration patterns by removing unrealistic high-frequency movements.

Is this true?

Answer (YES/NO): NO